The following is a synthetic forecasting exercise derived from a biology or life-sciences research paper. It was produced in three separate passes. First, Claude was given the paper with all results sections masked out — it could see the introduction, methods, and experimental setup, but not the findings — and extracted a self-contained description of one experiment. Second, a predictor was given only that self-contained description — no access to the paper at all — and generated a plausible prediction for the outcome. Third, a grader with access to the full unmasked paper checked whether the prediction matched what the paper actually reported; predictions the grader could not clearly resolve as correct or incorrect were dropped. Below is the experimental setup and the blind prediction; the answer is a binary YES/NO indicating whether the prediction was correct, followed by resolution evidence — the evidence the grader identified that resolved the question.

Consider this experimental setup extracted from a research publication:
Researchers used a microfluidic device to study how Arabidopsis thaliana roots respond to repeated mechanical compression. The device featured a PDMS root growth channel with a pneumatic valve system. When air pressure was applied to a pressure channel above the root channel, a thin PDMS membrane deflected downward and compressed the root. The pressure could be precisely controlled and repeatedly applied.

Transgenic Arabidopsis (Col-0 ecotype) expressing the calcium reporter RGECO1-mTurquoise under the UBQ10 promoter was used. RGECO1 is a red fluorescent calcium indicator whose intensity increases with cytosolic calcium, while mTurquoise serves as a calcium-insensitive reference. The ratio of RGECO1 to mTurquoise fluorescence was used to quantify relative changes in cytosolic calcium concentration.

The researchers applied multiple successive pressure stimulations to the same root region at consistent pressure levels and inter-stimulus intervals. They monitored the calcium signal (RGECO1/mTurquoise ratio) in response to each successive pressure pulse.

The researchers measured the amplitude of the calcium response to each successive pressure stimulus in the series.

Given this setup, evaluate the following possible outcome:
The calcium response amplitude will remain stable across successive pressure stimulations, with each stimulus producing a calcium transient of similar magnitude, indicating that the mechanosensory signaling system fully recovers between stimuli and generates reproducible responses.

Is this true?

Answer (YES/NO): NO